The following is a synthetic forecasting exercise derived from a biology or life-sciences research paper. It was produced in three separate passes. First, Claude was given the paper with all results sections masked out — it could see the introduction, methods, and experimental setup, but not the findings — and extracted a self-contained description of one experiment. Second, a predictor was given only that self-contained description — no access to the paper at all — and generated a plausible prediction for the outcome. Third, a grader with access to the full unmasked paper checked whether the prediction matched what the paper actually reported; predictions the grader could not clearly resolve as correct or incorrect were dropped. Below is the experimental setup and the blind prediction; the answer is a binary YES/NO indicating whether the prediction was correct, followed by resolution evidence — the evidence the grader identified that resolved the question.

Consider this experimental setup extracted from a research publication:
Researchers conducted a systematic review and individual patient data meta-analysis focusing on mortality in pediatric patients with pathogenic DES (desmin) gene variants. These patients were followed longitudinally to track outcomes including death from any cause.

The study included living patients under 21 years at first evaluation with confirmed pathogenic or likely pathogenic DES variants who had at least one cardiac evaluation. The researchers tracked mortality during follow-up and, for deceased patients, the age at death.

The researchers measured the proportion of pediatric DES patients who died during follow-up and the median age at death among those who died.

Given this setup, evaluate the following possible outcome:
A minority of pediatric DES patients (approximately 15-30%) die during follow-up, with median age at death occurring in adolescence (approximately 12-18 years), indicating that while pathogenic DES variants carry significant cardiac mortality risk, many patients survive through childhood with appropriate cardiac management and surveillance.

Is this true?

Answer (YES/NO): NO